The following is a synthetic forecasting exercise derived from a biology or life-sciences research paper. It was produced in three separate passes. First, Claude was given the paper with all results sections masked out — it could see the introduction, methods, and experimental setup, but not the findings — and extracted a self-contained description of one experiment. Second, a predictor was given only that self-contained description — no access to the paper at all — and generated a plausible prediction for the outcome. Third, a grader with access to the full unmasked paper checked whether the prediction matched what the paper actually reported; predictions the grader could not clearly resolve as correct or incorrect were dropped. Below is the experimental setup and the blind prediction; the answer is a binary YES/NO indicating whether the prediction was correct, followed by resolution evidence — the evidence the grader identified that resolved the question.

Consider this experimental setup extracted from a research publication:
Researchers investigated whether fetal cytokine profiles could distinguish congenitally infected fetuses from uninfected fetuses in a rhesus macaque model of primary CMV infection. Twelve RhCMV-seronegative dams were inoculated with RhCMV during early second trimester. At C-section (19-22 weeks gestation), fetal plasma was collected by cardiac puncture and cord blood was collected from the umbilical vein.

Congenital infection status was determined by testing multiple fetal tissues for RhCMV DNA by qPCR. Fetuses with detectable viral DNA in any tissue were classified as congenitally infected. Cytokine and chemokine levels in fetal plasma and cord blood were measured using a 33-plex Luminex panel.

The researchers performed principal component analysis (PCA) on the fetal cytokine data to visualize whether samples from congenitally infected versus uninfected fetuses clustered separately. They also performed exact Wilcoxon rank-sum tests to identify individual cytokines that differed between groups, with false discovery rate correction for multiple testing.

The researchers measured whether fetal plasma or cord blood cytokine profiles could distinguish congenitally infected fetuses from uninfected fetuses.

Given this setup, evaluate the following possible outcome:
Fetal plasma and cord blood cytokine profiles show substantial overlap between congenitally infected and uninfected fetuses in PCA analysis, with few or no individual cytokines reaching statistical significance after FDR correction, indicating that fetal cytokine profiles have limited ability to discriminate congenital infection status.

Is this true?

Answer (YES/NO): NO